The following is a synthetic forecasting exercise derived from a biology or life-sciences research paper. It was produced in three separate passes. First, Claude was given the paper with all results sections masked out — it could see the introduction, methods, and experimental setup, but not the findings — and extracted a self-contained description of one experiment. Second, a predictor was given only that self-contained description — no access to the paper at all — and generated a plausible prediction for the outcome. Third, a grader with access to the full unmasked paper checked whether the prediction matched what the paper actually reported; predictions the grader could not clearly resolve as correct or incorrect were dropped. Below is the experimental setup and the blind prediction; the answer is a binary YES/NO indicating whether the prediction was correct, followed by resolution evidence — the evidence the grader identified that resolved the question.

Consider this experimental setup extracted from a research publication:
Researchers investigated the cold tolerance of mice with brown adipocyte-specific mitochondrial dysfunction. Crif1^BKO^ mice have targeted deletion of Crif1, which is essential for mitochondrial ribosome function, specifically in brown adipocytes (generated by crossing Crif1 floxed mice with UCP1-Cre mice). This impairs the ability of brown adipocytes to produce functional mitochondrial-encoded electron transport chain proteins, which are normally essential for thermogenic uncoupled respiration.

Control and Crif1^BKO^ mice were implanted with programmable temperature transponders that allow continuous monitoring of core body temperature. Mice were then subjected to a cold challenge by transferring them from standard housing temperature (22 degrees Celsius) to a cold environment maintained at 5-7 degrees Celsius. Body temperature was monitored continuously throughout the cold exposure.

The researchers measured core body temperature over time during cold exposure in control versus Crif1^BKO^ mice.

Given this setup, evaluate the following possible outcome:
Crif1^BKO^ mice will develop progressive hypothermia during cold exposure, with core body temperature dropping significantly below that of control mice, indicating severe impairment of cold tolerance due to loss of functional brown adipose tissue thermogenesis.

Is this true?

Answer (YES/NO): NO